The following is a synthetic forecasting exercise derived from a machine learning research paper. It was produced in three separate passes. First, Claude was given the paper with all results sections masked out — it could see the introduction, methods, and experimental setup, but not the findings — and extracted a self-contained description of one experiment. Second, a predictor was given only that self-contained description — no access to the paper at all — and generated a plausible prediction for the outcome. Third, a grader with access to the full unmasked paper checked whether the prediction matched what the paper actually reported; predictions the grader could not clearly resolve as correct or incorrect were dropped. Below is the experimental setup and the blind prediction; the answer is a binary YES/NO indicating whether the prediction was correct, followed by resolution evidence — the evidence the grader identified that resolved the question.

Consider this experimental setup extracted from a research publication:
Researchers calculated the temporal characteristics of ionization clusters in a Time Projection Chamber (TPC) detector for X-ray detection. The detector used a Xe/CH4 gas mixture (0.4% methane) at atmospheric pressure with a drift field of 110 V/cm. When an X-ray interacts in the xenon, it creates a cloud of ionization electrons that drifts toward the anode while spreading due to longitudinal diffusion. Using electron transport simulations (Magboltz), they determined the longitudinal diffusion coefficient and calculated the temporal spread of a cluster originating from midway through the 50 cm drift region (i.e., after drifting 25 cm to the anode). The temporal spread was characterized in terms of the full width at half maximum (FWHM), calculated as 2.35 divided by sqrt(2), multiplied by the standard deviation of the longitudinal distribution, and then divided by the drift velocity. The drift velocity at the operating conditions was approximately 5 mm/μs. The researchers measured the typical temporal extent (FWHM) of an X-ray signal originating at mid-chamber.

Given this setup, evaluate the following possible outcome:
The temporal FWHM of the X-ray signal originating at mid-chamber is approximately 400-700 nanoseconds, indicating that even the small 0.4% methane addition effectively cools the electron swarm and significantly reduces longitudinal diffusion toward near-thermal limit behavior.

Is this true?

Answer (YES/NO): NO